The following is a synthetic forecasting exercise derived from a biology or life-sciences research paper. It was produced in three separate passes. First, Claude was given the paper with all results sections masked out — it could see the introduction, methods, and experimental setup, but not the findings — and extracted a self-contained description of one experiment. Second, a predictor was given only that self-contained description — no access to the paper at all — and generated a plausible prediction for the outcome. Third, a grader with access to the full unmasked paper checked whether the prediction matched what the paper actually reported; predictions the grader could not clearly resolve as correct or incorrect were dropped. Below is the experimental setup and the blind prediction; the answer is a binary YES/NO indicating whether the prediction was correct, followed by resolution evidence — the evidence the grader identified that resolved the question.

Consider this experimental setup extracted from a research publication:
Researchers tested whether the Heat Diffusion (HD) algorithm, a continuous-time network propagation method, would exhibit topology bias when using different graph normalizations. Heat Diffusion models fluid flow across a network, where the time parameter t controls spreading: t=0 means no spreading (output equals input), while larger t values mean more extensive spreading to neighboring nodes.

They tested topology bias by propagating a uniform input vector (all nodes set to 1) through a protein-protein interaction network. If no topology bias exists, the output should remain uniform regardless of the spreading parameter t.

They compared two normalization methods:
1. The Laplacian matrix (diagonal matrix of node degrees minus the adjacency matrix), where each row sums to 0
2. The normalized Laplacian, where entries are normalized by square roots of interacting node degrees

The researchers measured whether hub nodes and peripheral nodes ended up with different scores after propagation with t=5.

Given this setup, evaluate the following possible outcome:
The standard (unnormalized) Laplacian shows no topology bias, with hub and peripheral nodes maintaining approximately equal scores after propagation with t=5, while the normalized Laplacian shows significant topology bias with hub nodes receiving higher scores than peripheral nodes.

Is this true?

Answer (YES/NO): YES